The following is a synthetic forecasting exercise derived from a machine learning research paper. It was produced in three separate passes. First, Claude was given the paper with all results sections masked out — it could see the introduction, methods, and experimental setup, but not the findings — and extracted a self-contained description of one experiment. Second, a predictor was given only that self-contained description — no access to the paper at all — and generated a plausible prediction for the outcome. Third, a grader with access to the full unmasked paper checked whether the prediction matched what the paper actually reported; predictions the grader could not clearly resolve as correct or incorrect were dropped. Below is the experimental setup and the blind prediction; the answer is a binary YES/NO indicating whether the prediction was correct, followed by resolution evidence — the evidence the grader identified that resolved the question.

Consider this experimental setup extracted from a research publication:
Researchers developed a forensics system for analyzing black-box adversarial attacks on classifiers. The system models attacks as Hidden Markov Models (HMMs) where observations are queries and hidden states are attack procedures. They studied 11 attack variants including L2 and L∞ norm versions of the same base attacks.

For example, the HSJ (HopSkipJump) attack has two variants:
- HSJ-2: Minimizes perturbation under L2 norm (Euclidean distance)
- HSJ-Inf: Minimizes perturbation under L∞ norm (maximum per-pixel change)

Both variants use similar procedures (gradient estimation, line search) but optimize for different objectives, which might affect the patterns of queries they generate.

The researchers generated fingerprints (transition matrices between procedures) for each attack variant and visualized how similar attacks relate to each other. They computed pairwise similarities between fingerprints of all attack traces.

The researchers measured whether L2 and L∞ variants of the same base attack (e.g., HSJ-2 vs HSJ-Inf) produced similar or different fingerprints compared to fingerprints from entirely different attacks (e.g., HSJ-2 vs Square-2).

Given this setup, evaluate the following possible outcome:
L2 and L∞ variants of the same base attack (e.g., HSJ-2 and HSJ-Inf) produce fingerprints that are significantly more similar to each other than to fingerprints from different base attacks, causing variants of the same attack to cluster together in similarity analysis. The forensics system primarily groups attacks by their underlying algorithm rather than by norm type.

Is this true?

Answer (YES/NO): YES